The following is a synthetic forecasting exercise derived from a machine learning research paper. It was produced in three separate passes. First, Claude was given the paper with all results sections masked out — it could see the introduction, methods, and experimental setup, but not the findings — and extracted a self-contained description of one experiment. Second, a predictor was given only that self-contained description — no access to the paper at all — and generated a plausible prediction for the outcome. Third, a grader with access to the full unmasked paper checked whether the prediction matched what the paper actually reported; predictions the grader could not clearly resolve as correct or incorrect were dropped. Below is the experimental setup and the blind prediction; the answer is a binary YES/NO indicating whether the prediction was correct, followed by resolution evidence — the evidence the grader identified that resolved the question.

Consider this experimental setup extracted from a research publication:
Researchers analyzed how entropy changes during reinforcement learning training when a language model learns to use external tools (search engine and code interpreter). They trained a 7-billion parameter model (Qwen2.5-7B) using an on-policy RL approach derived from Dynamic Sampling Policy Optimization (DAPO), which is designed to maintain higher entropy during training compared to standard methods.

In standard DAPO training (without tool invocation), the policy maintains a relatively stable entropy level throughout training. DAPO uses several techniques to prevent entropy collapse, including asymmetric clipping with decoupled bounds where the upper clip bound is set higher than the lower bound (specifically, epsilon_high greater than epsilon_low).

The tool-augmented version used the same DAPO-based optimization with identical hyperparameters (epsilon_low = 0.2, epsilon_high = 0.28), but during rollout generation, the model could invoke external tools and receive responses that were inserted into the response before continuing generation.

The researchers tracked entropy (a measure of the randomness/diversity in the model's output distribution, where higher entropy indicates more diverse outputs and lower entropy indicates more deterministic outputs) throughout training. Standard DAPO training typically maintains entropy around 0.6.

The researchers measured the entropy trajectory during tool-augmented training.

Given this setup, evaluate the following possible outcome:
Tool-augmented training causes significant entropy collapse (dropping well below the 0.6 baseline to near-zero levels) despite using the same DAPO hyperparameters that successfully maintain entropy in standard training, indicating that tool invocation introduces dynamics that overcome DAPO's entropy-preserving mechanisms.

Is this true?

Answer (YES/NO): YES